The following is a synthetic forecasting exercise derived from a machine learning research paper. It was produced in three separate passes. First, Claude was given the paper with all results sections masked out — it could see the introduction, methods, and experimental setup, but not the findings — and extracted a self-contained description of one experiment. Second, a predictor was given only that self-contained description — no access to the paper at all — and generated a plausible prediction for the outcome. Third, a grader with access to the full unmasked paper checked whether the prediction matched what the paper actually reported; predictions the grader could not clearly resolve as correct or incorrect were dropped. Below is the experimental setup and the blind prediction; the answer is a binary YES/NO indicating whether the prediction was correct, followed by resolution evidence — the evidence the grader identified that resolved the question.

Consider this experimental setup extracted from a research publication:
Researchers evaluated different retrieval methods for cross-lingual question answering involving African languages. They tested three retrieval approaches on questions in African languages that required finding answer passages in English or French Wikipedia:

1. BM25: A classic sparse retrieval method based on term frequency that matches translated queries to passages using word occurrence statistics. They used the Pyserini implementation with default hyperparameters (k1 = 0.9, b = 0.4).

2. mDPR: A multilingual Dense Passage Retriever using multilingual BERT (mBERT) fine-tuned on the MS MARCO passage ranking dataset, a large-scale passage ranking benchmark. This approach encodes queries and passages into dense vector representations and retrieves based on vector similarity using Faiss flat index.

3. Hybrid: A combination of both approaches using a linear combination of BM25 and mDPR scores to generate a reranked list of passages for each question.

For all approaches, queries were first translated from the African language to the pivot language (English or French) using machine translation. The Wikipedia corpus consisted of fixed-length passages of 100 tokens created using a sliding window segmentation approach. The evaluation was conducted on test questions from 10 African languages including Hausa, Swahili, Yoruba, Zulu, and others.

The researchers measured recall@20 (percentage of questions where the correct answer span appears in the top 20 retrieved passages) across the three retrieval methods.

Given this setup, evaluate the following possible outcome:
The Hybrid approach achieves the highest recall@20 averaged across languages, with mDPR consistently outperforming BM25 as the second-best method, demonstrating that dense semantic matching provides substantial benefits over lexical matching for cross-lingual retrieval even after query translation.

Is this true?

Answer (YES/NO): YES